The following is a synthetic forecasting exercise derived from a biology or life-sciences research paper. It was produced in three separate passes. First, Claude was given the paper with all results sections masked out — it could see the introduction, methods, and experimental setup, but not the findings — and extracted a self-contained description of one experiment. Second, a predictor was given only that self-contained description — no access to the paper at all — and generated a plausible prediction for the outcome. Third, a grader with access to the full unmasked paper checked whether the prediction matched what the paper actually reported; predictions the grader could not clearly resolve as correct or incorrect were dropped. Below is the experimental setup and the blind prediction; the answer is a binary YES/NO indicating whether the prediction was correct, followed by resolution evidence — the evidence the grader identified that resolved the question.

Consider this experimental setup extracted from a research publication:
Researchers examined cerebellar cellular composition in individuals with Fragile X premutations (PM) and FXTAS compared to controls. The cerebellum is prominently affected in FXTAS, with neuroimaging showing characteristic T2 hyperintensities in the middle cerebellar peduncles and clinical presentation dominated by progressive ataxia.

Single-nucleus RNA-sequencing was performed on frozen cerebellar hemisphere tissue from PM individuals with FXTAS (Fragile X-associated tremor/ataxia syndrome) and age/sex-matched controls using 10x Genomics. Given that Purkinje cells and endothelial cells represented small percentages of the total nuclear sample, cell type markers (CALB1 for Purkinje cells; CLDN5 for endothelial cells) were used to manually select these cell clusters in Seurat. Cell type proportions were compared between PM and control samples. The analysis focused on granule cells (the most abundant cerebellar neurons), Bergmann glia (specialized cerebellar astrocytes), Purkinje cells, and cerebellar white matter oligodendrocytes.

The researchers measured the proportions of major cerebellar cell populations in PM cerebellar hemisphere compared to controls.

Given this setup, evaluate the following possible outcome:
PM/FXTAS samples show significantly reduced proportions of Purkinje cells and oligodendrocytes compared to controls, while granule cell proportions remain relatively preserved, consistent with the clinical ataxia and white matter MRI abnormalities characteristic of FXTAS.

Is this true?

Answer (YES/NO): NO